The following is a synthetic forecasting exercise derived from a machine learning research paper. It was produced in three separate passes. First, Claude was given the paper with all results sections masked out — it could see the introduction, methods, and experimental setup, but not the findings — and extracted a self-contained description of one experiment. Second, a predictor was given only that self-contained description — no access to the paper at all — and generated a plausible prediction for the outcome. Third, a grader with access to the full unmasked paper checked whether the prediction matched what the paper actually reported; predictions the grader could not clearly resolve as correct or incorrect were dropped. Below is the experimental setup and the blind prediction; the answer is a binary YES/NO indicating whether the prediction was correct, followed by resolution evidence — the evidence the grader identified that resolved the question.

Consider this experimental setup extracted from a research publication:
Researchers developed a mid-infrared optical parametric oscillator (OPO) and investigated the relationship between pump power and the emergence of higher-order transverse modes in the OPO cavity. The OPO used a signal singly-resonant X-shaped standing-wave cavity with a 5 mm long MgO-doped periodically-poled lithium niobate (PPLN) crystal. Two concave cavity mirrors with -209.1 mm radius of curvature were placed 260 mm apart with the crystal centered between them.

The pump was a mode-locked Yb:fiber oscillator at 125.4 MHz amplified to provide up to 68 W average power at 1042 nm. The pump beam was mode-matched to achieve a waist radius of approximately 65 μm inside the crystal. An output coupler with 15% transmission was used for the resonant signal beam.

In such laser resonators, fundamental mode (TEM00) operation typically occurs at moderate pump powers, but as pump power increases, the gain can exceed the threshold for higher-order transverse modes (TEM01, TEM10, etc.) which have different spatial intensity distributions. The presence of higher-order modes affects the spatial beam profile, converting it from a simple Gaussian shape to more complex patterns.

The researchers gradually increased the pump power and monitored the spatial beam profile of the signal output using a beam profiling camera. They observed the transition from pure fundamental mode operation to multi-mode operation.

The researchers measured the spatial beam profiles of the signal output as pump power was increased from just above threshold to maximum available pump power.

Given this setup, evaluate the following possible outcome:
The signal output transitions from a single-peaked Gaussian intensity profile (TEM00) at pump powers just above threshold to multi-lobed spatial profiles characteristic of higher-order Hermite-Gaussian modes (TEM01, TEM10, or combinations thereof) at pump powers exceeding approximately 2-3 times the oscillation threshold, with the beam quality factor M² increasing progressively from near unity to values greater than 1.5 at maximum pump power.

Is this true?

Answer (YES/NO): NO